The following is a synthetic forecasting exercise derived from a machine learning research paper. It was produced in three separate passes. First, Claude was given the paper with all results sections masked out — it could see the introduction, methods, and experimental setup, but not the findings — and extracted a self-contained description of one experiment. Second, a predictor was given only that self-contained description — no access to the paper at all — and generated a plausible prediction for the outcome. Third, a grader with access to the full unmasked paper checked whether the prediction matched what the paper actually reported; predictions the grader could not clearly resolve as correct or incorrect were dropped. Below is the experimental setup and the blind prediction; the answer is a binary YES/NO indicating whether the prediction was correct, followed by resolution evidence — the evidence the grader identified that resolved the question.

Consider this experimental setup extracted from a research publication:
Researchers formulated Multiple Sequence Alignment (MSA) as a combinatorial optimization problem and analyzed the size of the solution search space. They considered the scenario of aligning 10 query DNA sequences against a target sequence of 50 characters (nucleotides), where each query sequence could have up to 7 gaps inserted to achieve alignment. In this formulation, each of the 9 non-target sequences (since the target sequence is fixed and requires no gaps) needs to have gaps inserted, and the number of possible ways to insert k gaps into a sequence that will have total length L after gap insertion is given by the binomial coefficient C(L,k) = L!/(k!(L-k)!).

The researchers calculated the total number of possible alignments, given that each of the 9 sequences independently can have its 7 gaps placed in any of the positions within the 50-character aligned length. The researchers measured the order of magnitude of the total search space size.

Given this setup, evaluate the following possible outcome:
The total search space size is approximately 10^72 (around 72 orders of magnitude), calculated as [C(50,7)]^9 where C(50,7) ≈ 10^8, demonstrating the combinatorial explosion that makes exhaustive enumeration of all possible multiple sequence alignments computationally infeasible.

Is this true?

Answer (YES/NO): NO